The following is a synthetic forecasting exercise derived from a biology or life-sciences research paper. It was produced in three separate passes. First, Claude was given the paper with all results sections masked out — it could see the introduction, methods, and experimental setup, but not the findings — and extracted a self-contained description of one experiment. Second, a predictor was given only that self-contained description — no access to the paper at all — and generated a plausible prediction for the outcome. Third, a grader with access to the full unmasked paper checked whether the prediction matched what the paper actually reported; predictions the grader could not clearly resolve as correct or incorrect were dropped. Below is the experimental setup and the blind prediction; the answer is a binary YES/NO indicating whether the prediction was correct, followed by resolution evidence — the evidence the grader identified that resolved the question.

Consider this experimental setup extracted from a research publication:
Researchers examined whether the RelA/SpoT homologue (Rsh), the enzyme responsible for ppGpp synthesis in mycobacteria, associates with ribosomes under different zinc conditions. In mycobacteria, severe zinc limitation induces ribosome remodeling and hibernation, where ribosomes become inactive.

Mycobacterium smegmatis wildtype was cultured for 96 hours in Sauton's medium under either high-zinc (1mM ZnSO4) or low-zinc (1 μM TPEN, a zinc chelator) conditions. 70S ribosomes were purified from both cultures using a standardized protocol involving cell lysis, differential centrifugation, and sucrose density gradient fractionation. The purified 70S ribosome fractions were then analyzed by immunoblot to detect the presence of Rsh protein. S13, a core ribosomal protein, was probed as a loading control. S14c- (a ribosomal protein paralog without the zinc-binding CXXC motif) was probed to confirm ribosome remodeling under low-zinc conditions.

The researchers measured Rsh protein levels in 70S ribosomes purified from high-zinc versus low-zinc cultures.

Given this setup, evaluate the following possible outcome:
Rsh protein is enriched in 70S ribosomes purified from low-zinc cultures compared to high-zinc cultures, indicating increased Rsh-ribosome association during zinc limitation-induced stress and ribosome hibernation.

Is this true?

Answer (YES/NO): NO